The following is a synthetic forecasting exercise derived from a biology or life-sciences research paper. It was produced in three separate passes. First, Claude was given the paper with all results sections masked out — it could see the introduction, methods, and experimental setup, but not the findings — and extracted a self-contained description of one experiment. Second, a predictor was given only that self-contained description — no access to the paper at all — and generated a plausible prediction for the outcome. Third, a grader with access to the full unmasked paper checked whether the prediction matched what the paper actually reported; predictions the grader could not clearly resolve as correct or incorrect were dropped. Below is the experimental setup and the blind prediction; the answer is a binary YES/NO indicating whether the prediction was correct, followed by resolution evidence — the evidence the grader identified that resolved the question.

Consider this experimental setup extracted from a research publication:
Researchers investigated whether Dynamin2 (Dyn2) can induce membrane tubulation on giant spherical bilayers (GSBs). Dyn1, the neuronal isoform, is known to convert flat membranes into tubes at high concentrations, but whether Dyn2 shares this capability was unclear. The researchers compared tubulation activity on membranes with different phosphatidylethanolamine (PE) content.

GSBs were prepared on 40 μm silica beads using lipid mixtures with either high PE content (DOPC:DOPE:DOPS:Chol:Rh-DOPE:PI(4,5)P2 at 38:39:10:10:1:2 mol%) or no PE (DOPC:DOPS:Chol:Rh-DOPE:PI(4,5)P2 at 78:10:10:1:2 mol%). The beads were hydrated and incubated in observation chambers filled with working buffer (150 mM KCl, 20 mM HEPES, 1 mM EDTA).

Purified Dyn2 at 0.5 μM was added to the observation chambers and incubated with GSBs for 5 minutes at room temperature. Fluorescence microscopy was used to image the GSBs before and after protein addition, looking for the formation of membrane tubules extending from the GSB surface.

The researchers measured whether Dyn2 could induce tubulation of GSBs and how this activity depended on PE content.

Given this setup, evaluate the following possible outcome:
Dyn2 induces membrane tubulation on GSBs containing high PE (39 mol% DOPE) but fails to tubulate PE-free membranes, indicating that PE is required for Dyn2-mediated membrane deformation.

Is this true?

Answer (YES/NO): YES